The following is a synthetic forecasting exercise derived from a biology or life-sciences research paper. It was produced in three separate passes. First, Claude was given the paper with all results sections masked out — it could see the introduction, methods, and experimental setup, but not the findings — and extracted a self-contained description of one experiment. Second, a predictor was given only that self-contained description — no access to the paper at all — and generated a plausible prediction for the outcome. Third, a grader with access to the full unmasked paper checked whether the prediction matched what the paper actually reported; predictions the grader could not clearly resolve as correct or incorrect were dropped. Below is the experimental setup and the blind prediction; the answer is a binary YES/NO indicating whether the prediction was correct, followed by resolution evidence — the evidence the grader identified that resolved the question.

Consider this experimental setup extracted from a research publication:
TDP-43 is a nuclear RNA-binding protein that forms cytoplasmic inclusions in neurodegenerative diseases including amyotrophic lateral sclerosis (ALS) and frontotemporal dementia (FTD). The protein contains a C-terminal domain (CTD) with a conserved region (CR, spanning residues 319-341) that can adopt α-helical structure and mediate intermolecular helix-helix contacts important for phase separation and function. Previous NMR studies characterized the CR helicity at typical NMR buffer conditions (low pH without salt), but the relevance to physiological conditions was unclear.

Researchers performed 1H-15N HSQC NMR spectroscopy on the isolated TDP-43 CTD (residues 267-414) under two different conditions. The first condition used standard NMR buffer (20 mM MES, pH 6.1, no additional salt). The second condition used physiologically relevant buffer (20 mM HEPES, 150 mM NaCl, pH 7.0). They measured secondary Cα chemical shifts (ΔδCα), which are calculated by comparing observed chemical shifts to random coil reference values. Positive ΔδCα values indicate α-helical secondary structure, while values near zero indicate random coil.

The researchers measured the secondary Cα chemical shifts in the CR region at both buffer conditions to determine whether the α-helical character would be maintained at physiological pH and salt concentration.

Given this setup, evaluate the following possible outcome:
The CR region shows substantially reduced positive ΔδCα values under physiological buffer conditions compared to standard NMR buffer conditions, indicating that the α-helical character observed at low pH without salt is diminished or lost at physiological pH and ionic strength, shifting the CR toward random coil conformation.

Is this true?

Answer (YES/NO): NO